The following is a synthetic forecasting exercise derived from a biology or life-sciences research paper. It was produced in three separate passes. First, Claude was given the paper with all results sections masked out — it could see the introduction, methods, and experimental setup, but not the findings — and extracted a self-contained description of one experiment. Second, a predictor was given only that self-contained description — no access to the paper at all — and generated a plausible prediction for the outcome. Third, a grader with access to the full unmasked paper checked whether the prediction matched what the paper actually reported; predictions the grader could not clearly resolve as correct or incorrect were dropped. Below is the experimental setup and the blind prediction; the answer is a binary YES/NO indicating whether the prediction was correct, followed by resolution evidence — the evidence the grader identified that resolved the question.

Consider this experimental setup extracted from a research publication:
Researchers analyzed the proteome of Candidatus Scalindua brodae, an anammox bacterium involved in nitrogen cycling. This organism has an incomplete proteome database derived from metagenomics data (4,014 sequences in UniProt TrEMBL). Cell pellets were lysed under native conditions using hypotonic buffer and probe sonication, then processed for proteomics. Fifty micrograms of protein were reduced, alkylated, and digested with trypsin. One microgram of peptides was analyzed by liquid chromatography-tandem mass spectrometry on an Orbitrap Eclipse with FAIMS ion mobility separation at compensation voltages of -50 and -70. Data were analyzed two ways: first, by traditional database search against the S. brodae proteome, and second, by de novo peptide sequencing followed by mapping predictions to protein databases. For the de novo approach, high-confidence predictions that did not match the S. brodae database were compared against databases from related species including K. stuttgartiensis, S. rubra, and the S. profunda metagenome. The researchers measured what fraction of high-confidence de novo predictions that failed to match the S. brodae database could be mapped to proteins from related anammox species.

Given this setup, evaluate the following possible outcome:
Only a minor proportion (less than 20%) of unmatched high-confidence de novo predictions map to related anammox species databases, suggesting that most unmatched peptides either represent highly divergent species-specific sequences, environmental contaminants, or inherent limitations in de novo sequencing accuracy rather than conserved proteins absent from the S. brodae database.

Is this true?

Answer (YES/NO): YES